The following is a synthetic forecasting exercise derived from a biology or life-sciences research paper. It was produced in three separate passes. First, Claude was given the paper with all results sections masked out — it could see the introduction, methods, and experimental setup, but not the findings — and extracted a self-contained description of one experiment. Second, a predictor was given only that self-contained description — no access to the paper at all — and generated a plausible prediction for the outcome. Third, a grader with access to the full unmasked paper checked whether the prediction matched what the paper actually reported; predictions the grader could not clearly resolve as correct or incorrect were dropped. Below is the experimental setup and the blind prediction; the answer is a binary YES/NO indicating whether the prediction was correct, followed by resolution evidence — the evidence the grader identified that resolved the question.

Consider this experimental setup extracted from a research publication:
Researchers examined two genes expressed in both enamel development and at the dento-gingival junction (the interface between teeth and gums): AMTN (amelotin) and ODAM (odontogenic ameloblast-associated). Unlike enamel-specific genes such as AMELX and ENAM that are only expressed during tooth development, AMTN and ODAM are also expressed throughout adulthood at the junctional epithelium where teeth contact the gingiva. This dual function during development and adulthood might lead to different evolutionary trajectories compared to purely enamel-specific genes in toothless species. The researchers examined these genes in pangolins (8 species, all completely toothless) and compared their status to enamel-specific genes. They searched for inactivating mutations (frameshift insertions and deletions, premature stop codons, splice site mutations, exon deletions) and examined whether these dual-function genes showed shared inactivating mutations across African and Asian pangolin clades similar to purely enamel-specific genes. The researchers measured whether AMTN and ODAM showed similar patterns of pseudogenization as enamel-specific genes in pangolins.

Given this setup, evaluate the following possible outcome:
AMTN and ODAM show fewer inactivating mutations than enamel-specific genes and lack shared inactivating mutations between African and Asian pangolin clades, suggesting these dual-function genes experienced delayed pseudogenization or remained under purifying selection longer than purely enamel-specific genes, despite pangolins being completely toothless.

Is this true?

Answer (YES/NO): NO